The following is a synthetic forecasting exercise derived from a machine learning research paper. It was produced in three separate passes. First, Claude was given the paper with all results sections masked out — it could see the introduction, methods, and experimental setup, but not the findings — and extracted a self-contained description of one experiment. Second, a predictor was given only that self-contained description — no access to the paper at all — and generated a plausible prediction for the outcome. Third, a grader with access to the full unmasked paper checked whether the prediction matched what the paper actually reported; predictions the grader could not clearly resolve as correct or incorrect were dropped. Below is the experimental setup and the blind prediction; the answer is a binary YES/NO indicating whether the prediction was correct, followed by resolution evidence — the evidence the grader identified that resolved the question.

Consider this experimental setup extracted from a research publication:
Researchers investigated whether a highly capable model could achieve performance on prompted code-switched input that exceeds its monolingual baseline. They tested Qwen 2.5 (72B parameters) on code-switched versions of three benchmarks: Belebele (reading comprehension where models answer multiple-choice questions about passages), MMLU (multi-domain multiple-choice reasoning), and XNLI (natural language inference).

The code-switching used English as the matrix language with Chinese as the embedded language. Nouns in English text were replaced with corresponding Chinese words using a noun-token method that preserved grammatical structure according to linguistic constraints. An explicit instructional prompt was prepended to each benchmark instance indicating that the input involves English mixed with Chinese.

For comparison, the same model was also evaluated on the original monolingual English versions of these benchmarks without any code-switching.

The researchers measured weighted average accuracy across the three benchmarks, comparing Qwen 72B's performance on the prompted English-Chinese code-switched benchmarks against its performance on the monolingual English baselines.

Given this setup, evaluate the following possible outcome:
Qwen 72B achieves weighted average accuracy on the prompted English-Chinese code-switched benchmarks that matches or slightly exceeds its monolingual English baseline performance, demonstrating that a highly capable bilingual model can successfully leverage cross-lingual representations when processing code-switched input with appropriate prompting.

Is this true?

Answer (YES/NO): YES